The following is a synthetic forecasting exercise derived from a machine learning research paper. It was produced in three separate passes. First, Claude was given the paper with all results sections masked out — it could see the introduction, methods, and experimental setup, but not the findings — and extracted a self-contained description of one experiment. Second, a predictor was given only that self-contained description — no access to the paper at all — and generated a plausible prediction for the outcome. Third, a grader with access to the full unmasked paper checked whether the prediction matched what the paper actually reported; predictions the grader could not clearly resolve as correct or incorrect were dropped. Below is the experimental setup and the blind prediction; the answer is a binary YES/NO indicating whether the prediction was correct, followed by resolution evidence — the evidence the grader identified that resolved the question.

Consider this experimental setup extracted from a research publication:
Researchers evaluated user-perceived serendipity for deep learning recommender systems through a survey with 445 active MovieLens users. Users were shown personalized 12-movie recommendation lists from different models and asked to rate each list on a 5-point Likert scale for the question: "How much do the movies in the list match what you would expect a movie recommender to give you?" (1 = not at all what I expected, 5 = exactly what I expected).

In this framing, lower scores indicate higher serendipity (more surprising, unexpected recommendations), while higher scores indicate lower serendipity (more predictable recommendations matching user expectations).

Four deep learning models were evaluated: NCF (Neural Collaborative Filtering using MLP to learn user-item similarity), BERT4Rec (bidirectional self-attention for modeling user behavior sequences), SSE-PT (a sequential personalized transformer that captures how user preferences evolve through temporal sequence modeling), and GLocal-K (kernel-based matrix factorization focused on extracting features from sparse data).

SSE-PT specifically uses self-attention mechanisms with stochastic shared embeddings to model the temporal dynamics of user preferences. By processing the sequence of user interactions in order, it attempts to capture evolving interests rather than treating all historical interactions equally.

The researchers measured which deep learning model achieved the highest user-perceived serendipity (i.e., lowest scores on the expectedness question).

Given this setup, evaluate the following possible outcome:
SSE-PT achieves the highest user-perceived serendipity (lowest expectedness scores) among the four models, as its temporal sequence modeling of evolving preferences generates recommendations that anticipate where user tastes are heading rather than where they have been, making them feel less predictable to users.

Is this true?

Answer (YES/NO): YES